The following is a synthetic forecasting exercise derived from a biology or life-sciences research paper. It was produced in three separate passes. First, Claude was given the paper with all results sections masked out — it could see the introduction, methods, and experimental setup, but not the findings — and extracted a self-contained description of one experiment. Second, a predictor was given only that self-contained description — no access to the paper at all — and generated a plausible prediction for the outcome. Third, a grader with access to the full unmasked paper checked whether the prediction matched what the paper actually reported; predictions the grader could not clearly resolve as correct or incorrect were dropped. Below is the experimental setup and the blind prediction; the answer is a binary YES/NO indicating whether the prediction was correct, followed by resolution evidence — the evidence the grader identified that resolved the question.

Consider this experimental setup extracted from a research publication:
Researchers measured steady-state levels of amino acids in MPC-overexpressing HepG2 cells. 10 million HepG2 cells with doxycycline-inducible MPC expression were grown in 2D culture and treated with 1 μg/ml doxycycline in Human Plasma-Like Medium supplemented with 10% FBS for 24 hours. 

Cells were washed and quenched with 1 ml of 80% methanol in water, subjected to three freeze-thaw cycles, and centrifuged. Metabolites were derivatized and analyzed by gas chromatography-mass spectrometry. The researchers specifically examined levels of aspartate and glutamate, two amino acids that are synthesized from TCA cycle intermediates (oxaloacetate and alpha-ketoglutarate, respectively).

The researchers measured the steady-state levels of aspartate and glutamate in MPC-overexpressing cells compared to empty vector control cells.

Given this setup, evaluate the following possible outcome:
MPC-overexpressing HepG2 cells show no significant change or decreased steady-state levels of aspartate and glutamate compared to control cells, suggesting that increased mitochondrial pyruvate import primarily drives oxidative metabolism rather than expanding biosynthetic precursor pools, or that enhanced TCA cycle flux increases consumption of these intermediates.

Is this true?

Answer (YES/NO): YES